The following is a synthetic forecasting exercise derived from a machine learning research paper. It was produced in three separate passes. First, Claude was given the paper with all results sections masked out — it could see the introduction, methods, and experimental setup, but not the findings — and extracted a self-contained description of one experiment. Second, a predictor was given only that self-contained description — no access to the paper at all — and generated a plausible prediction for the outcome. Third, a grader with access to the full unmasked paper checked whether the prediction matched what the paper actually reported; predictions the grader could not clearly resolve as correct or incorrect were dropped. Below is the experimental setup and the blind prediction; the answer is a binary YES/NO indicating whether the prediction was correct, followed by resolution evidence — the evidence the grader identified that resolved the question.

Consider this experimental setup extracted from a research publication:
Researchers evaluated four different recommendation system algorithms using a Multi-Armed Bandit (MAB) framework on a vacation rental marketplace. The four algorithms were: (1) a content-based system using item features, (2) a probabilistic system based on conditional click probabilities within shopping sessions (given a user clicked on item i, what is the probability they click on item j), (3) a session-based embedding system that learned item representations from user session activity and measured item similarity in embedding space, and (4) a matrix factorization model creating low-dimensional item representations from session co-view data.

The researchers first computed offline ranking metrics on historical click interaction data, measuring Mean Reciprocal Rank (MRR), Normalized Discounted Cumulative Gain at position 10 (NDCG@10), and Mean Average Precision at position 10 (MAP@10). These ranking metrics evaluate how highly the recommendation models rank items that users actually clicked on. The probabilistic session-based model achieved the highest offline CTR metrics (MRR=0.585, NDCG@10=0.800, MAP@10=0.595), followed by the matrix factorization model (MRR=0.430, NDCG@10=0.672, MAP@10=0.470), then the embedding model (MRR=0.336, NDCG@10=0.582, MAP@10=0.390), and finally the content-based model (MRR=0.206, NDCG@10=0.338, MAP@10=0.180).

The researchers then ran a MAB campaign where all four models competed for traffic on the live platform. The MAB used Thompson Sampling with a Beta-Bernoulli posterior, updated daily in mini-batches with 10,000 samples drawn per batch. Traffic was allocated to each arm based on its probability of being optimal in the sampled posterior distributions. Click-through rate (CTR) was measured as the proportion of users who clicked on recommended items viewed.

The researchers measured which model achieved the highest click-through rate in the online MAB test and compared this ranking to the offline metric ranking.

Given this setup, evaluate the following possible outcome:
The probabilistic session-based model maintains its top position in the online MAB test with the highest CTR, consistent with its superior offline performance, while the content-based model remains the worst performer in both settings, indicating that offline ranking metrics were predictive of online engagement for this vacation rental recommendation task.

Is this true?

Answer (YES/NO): YES